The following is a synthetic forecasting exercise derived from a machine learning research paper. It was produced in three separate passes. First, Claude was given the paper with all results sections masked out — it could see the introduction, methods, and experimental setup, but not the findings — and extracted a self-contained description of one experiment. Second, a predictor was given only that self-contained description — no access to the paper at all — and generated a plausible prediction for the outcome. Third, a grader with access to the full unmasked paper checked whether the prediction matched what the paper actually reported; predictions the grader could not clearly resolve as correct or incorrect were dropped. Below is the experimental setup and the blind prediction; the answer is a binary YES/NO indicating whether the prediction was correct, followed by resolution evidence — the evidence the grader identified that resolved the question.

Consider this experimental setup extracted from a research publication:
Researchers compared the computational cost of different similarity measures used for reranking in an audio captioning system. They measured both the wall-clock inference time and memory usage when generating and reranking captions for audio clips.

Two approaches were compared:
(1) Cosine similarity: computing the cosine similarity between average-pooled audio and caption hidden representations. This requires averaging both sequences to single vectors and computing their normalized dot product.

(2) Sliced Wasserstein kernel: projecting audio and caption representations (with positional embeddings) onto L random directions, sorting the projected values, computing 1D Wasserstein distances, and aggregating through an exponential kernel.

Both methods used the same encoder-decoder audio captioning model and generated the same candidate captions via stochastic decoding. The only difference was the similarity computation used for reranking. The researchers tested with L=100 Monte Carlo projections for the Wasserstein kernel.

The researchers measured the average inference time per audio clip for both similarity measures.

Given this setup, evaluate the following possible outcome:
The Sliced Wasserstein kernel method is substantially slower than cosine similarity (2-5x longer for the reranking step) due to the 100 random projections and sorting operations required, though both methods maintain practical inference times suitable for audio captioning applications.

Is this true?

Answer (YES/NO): NO